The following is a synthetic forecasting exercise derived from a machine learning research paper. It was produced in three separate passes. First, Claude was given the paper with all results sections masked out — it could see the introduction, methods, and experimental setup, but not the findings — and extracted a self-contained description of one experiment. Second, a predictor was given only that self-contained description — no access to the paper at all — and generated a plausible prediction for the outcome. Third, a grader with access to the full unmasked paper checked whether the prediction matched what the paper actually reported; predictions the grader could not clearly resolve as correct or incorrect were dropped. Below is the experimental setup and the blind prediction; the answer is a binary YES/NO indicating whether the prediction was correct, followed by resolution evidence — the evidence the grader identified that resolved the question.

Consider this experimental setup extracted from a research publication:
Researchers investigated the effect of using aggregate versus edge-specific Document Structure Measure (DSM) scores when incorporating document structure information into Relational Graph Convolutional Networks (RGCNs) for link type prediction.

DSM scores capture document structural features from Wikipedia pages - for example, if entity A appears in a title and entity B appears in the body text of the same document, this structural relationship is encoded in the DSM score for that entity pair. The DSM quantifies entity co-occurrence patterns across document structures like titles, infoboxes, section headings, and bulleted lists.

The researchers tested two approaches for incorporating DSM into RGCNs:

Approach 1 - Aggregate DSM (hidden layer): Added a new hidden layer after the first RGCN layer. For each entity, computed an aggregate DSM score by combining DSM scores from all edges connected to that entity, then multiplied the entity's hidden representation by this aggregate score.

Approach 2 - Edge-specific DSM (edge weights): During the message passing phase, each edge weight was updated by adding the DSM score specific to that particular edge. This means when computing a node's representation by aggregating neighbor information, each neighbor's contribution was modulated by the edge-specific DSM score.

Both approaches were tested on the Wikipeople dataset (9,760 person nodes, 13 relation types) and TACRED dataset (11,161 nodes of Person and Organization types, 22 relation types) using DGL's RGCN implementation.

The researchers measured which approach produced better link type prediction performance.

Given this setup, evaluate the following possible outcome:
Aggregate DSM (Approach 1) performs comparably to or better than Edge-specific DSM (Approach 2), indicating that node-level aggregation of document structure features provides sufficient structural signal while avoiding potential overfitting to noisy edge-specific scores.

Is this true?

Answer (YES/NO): NO